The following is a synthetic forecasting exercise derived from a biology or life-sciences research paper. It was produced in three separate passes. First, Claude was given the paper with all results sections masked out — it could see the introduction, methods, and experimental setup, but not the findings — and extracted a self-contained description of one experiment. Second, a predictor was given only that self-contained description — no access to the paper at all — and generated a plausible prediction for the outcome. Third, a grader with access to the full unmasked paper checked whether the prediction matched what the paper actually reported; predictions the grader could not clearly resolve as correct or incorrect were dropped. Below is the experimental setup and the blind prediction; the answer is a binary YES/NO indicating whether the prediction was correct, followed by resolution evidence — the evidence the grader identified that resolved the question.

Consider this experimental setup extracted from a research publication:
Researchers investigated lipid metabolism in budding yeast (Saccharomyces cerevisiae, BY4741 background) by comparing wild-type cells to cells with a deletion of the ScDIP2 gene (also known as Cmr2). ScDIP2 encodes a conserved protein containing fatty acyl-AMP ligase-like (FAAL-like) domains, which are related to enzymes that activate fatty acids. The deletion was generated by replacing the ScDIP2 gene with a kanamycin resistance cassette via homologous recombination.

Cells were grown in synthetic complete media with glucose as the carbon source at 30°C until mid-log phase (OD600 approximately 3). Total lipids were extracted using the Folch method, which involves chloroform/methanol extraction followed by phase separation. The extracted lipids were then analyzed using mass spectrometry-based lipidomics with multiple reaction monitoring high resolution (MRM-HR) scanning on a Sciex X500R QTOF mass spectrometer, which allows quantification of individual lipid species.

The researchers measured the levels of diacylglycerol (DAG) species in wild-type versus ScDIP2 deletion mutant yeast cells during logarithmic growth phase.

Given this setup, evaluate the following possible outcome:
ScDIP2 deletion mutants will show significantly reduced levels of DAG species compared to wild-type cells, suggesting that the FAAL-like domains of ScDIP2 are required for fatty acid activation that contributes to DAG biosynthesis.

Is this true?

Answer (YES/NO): NO